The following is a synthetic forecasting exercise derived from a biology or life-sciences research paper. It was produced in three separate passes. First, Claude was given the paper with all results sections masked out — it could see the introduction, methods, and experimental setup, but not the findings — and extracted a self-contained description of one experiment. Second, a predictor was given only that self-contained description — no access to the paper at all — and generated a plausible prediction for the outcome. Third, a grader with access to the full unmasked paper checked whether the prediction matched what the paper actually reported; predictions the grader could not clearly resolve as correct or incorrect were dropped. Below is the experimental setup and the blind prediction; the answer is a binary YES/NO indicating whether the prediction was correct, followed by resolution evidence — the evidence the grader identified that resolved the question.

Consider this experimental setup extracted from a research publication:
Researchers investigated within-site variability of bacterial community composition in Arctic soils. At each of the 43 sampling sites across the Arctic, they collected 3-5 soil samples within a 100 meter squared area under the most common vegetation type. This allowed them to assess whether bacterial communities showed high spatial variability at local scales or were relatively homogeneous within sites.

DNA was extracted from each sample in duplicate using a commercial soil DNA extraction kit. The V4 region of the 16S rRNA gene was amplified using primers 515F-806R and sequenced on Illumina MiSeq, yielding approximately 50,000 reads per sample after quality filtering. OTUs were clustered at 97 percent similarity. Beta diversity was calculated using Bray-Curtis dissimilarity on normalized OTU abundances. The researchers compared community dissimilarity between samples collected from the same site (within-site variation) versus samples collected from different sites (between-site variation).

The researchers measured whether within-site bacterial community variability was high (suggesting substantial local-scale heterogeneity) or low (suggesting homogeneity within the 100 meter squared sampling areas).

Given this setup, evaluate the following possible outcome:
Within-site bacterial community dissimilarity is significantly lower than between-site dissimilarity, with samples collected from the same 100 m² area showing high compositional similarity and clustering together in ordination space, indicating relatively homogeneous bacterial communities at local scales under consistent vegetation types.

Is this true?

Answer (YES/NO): NO